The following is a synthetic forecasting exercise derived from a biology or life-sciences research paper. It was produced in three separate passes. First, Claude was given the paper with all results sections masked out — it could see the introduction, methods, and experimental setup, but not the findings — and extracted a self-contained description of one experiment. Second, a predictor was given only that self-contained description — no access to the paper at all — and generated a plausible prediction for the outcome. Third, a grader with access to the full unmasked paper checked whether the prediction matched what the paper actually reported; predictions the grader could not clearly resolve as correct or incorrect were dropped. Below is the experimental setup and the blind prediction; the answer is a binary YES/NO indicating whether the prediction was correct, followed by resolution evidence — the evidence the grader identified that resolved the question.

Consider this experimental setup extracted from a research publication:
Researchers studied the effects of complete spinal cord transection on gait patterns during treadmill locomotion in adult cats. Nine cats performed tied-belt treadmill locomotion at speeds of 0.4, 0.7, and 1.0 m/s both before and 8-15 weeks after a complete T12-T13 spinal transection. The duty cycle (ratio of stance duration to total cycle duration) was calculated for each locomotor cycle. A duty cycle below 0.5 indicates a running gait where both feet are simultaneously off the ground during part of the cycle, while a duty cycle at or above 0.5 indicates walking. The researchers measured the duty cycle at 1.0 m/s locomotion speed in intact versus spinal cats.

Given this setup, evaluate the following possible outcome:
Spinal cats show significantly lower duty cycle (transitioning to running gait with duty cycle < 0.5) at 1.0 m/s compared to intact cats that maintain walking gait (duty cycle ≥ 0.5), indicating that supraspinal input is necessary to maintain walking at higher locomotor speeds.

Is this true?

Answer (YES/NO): YES